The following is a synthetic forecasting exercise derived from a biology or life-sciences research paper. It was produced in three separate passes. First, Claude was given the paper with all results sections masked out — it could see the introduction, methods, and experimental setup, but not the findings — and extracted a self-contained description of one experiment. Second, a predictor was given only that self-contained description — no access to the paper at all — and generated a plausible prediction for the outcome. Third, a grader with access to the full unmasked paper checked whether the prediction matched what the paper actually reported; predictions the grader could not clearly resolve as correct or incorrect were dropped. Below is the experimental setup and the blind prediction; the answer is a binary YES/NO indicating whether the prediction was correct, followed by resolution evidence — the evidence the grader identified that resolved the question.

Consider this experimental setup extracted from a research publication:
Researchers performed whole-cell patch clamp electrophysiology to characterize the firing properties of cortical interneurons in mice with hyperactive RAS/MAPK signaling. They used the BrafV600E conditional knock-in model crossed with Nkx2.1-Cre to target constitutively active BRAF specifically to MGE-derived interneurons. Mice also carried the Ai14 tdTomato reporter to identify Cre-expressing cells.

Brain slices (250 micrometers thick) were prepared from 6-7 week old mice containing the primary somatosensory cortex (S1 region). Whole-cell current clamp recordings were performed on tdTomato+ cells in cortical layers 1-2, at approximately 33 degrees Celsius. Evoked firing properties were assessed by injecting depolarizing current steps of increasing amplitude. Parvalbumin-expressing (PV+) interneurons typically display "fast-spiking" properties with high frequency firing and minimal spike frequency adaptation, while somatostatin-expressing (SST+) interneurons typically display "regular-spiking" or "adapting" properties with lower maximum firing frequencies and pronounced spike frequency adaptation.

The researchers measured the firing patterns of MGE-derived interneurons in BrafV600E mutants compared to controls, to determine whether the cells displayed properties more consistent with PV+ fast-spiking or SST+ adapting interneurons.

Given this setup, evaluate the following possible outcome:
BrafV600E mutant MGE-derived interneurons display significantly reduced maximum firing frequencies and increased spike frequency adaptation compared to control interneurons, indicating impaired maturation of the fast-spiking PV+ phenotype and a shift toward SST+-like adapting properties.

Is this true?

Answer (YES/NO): NO